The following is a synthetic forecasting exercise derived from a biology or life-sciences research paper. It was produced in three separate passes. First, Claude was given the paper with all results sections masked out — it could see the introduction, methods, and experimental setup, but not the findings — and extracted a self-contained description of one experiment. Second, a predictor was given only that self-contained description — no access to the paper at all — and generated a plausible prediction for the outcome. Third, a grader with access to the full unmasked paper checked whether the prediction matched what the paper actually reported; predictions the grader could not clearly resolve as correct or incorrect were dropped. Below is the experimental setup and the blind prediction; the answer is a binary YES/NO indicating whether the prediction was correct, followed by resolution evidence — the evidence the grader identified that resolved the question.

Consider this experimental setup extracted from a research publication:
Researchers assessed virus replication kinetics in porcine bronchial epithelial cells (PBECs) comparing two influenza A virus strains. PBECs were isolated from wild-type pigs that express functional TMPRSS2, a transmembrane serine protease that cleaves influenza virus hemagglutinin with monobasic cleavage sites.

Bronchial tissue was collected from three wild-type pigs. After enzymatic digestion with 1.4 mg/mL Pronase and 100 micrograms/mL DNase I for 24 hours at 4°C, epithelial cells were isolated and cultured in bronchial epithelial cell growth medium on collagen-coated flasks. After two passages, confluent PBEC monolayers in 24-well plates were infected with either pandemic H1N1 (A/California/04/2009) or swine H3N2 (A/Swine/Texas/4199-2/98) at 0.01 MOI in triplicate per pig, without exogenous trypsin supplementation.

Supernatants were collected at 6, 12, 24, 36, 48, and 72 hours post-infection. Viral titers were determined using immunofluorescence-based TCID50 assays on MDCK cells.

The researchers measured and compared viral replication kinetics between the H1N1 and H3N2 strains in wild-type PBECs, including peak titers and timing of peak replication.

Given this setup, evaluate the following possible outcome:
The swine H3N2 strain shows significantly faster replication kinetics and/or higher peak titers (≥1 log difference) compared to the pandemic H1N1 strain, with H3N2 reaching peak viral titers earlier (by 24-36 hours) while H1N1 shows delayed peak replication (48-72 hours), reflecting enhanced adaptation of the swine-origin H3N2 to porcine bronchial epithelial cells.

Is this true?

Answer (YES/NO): NO